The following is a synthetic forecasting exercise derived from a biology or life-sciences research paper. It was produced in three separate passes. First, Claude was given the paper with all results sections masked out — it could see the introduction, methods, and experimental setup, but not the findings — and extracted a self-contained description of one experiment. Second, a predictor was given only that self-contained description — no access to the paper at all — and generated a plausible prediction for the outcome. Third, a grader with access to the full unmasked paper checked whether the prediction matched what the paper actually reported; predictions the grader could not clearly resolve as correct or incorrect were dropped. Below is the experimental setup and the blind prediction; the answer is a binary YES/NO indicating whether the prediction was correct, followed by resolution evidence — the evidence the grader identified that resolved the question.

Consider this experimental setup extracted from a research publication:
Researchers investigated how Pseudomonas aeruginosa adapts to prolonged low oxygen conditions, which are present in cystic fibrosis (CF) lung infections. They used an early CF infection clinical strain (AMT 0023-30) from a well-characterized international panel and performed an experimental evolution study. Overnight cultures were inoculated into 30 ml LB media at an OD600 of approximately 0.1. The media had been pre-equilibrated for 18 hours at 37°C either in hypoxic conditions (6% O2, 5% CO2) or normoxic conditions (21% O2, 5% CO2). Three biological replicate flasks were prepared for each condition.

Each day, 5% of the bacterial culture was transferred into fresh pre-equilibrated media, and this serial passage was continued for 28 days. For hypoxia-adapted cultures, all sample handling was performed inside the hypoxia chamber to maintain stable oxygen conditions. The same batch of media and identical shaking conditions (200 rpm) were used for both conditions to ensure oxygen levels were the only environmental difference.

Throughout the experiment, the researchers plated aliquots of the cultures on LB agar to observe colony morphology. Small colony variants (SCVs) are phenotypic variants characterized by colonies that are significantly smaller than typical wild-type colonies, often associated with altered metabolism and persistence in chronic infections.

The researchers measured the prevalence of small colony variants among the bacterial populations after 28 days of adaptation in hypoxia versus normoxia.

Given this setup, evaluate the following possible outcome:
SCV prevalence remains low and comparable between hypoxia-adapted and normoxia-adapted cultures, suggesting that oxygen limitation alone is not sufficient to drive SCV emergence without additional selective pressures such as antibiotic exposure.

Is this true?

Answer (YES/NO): NO